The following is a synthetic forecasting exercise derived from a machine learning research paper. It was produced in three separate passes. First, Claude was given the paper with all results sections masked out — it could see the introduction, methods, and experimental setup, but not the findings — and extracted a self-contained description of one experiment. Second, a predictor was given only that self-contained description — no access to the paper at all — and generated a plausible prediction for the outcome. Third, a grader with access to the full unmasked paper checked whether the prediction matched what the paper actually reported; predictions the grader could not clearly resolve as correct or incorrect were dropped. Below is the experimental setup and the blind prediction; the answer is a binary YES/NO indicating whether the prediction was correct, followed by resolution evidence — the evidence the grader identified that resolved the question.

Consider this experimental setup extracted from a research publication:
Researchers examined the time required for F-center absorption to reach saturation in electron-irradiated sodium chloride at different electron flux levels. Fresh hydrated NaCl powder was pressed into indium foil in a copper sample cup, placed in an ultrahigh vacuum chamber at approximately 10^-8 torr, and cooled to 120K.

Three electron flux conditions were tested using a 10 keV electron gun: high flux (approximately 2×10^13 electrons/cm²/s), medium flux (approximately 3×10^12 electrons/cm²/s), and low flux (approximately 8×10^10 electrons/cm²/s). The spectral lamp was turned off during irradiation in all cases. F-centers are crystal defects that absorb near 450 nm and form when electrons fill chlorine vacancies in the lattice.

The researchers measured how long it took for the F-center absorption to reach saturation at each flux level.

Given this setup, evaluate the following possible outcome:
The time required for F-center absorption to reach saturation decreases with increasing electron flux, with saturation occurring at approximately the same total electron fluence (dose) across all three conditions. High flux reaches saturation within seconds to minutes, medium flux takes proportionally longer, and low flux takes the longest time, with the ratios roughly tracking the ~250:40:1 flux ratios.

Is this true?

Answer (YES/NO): NO